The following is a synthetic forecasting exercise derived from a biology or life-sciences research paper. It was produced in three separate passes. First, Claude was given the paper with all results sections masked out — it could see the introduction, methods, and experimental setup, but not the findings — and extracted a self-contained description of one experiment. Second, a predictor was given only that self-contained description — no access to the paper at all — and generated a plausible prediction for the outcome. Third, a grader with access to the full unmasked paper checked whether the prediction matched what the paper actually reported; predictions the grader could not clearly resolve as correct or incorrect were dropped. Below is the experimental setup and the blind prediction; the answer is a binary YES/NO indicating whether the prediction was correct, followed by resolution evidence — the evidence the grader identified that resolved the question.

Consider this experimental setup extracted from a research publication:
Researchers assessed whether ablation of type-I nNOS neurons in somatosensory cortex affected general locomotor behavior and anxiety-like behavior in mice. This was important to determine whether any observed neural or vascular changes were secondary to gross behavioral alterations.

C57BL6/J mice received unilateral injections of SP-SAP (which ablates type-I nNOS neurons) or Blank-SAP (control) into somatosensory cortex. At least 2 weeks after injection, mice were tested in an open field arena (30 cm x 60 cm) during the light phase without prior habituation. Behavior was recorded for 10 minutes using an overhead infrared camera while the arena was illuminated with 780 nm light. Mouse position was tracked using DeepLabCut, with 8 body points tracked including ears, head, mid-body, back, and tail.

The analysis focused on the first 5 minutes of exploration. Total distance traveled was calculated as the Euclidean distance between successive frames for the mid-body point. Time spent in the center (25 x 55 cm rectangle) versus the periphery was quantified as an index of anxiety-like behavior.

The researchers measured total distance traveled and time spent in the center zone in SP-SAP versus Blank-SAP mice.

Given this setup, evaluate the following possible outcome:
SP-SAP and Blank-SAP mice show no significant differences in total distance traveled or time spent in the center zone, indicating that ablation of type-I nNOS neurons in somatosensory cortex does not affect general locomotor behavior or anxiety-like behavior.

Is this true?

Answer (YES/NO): YES